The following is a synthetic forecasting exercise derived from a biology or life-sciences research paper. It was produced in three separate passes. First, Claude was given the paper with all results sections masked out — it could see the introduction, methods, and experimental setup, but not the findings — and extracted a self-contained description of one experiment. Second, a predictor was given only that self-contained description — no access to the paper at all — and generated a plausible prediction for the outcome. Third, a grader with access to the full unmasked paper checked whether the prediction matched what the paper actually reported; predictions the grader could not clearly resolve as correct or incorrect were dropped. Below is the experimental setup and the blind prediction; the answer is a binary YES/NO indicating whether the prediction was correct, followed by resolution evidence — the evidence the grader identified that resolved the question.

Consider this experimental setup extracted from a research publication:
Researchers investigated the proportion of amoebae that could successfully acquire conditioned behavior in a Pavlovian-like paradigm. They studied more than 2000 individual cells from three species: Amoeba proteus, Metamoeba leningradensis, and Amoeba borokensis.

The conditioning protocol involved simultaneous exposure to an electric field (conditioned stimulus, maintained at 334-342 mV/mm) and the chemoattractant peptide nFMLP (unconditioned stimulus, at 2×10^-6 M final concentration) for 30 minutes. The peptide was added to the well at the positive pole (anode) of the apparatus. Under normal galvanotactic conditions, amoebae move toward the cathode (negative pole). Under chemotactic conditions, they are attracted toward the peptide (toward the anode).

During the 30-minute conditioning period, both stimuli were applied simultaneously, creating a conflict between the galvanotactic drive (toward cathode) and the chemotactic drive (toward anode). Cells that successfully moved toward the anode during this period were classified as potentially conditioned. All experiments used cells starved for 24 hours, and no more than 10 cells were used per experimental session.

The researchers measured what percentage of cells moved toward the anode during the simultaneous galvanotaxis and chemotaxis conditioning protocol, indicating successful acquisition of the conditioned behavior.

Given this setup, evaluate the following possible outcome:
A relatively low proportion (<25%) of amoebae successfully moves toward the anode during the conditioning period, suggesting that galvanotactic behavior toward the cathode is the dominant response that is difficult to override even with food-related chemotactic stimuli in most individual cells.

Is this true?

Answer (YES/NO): NO